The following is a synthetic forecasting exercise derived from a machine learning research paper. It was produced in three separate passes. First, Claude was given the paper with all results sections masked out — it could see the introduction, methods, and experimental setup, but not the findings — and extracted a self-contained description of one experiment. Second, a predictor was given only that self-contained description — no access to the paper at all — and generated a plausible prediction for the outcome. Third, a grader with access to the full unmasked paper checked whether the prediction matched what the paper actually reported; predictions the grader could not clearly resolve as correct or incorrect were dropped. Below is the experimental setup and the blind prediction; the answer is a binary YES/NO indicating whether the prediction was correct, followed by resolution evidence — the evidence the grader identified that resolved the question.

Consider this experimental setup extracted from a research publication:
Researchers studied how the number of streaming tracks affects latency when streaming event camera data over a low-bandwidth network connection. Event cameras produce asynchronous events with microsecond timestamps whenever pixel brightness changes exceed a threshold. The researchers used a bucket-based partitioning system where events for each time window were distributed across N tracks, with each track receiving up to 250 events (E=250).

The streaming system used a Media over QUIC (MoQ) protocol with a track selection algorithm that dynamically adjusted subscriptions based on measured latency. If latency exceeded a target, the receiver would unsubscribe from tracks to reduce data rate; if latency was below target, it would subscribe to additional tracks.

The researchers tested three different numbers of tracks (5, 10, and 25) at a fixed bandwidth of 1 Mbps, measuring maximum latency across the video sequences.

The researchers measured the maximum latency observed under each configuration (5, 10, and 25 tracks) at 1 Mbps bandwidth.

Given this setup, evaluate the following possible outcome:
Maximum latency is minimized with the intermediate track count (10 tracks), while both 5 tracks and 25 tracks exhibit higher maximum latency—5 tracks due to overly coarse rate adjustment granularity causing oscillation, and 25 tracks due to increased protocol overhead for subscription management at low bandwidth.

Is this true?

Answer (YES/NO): NO